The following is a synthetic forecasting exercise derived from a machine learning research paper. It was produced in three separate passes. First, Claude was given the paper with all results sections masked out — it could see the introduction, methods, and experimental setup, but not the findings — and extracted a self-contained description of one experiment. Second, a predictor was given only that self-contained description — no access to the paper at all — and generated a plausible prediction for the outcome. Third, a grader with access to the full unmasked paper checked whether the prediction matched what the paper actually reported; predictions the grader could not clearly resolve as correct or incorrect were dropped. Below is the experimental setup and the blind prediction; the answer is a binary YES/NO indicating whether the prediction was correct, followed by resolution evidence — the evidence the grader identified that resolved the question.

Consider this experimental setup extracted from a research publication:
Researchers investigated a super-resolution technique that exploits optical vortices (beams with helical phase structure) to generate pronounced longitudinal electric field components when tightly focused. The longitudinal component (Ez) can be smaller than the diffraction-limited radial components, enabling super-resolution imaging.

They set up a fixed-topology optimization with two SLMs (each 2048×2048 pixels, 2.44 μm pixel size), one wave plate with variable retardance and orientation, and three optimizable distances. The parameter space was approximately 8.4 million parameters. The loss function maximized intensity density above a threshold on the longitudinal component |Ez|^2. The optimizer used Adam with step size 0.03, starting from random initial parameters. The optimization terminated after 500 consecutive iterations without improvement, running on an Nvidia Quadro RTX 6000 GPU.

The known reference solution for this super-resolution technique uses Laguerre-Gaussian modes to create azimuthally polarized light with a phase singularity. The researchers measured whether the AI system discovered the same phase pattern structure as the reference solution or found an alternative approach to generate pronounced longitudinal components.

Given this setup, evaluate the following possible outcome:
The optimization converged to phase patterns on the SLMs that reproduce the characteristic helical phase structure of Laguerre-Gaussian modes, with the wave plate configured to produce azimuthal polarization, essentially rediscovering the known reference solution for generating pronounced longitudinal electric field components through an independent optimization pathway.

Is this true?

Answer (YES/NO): NO